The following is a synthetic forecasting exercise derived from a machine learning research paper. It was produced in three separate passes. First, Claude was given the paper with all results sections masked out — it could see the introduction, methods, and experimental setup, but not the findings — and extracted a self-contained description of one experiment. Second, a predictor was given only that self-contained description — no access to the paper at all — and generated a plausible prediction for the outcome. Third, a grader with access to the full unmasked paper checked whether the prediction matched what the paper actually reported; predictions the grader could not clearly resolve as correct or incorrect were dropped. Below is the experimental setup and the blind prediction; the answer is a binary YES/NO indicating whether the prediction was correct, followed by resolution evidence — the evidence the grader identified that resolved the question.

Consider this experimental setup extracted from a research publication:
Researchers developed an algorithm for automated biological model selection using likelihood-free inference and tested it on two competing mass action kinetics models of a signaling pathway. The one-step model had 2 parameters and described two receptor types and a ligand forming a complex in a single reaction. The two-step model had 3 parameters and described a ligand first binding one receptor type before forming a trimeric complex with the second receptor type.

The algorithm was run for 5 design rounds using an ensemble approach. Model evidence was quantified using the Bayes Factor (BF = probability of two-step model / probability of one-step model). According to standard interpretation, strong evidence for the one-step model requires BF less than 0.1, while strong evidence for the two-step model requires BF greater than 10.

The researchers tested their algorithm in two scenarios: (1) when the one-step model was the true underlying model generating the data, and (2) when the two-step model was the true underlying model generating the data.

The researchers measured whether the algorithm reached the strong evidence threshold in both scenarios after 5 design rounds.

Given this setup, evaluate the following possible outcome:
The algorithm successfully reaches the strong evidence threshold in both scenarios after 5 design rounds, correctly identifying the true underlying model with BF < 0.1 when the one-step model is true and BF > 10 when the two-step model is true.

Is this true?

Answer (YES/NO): NO